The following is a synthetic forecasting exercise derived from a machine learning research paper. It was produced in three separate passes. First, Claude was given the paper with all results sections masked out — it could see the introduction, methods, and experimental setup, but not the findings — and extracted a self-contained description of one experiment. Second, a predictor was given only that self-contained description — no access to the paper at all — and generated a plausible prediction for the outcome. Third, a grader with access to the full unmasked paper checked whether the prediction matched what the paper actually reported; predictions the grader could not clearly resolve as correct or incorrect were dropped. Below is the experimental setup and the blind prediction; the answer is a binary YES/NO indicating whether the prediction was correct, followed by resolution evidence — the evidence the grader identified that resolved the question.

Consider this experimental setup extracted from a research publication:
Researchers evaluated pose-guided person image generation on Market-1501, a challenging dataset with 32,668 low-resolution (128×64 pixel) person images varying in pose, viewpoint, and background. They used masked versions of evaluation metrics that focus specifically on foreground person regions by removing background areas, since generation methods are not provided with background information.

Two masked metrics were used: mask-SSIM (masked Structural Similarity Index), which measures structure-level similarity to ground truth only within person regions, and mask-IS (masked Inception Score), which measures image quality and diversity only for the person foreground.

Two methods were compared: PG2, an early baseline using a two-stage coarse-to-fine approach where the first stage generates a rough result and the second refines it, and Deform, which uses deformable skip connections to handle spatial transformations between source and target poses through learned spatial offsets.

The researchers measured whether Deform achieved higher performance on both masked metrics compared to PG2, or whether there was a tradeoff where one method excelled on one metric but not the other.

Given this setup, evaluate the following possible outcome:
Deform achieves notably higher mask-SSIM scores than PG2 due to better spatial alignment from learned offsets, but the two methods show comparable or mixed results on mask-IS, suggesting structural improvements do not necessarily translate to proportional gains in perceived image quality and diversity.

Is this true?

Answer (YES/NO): NO